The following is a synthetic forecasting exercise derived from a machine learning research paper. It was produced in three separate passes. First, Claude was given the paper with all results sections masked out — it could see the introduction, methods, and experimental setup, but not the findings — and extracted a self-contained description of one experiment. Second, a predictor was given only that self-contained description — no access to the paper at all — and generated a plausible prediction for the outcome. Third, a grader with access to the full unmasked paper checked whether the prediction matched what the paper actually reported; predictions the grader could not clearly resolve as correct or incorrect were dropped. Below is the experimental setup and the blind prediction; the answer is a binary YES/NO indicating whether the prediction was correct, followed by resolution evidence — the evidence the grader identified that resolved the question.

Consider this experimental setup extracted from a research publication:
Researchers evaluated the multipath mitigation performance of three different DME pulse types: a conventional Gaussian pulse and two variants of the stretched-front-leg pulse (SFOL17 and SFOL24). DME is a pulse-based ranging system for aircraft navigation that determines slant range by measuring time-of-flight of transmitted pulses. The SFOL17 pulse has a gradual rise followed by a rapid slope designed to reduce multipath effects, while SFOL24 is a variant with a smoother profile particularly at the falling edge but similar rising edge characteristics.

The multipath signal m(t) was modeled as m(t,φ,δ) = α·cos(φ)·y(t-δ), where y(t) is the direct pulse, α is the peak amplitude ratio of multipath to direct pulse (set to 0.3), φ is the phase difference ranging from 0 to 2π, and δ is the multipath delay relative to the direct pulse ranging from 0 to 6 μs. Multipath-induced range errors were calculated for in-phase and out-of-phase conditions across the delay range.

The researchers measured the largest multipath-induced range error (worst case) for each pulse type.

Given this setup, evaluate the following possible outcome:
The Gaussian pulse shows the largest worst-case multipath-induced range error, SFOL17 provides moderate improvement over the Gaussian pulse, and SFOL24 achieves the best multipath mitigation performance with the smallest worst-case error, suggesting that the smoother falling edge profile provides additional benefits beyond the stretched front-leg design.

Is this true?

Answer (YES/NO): NO